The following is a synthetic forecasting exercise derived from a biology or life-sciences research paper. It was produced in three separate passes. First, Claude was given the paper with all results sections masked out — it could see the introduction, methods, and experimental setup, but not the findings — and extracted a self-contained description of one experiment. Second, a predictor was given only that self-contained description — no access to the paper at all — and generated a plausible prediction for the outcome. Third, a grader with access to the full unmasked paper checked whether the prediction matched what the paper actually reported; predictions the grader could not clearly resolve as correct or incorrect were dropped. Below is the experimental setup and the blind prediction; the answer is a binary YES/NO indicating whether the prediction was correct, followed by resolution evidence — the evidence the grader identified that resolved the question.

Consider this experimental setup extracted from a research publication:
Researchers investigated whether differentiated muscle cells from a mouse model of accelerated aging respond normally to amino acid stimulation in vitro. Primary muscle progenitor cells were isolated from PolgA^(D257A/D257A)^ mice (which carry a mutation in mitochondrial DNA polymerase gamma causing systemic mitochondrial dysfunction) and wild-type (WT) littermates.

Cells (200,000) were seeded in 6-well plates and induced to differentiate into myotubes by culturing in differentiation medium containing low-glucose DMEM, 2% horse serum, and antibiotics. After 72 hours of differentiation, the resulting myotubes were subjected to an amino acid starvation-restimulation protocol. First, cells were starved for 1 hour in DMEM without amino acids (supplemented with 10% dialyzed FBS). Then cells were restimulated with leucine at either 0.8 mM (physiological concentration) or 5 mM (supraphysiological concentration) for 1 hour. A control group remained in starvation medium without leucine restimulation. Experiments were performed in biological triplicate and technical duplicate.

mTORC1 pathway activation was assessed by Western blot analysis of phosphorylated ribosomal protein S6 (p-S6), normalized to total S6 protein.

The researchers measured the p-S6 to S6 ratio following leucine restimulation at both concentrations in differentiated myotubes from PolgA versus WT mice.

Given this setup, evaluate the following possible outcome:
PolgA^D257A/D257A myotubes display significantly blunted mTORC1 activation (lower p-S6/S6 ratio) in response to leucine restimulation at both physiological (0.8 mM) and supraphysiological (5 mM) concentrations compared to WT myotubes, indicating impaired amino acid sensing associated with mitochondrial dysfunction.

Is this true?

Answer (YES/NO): YES